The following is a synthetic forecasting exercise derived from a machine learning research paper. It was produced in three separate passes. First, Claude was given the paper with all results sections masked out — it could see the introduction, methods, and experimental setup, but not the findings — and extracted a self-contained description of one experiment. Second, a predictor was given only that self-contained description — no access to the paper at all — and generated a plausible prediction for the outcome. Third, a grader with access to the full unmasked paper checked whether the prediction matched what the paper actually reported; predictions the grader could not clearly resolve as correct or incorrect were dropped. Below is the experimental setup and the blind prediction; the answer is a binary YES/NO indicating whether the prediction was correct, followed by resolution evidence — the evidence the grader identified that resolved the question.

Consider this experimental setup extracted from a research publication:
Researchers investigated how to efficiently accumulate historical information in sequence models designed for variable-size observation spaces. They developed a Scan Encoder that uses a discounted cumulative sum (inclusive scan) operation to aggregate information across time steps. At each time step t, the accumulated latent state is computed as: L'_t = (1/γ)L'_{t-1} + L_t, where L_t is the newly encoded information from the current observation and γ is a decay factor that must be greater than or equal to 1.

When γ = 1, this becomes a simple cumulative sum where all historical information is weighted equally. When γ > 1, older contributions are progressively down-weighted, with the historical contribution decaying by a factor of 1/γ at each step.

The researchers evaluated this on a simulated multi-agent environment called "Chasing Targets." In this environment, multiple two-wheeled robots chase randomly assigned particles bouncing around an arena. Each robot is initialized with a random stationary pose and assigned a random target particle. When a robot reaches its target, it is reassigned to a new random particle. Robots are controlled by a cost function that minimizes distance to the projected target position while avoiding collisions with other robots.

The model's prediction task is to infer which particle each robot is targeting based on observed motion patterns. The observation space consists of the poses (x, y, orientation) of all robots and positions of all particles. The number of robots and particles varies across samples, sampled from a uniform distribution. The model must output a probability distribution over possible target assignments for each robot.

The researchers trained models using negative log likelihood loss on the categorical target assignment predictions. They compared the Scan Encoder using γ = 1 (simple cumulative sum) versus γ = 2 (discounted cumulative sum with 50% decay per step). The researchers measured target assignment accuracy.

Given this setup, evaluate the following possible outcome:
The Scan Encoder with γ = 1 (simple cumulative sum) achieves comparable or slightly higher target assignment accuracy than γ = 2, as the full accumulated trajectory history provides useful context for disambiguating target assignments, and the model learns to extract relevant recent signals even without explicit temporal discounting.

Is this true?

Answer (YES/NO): NO